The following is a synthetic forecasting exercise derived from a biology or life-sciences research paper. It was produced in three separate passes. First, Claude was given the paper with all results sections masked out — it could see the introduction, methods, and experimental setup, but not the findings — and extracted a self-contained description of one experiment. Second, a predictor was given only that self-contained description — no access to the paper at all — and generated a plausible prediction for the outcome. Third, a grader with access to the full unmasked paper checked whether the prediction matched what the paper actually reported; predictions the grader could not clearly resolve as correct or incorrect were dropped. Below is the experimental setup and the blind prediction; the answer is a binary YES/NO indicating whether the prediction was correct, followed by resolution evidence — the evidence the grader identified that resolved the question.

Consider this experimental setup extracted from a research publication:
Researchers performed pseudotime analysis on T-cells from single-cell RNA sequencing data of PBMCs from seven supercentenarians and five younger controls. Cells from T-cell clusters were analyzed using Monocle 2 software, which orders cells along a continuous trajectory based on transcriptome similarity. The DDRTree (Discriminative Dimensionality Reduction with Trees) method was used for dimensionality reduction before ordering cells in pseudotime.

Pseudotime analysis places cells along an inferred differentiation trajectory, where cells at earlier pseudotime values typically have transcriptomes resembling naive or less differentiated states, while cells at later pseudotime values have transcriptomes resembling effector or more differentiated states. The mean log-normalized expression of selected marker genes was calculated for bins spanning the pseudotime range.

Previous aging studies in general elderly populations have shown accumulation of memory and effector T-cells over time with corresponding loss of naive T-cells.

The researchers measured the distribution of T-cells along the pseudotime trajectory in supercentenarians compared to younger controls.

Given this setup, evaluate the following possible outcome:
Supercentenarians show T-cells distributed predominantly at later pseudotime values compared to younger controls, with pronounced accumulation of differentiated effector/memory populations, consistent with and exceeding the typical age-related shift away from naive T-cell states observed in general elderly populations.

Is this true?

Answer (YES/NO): YES